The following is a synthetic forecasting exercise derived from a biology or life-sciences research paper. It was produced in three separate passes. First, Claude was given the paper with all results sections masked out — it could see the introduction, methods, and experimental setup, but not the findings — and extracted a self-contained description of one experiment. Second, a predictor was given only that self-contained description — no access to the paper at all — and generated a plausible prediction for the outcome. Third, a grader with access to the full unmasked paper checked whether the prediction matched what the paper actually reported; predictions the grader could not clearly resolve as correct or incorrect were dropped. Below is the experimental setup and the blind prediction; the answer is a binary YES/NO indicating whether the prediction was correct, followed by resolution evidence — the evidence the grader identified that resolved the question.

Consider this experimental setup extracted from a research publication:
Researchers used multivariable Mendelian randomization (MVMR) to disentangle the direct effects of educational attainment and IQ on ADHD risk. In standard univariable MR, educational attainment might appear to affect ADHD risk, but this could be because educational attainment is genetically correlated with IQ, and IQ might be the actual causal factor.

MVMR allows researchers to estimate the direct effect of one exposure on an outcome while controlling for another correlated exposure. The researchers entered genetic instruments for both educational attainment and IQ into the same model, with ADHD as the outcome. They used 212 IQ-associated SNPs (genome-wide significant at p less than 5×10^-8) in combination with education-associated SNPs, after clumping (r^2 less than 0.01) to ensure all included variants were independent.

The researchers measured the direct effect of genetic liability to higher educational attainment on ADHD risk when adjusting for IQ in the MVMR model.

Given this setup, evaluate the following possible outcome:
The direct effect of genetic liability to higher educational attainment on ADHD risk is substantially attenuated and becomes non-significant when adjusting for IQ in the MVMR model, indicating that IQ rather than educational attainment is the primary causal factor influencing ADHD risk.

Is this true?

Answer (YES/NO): NO